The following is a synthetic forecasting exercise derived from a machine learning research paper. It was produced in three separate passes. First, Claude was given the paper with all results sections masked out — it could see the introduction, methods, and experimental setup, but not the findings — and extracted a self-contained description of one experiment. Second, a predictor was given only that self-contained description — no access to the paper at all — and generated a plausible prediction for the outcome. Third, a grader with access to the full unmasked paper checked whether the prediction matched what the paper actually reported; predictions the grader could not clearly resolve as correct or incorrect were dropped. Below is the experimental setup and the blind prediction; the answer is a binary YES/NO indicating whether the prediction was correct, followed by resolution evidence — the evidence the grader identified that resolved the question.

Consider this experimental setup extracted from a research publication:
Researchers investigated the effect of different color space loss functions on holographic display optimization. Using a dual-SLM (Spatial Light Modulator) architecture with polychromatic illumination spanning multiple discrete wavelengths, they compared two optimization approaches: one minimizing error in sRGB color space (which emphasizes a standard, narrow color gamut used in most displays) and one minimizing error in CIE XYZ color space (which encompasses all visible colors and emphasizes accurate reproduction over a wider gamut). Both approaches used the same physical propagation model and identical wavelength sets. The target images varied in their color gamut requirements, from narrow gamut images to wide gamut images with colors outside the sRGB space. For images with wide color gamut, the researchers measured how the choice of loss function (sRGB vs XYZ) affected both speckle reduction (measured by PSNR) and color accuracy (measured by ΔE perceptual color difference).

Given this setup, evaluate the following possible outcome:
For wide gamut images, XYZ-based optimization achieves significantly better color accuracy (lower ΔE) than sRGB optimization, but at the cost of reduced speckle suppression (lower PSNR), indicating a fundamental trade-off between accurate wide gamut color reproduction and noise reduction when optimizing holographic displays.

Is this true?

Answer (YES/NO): YES